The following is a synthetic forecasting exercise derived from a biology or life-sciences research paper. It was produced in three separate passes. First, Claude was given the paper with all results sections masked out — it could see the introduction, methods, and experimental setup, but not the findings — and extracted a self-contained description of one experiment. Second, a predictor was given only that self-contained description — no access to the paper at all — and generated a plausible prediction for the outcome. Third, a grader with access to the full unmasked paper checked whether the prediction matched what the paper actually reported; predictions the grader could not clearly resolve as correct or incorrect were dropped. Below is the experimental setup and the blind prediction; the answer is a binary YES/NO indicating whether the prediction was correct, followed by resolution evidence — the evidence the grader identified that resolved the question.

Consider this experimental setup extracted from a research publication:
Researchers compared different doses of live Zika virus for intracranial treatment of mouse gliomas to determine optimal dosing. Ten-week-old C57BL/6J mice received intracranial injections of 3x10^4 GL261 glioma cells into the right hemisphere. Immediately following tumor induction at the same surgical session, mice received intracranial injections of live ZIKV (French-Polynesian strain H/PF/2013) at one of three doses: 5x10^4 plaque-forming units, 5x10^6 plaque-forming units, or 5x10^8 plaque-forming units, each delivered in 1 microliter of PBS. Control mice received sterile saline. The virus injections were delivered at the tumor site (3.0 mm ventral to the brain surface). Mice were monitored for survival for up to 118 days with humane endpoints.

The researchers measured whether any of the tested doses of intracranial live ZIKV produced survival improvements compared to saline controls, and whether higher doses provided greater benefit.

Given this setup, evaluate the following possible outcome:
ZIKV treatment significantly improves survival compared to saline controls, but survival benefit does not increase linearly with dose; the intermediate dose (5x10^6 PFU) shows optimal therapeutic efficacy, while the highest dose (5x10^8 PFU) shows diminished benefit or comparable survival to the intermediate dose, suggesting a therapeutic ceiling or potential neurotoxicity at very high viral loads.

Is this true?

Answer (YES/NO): NO